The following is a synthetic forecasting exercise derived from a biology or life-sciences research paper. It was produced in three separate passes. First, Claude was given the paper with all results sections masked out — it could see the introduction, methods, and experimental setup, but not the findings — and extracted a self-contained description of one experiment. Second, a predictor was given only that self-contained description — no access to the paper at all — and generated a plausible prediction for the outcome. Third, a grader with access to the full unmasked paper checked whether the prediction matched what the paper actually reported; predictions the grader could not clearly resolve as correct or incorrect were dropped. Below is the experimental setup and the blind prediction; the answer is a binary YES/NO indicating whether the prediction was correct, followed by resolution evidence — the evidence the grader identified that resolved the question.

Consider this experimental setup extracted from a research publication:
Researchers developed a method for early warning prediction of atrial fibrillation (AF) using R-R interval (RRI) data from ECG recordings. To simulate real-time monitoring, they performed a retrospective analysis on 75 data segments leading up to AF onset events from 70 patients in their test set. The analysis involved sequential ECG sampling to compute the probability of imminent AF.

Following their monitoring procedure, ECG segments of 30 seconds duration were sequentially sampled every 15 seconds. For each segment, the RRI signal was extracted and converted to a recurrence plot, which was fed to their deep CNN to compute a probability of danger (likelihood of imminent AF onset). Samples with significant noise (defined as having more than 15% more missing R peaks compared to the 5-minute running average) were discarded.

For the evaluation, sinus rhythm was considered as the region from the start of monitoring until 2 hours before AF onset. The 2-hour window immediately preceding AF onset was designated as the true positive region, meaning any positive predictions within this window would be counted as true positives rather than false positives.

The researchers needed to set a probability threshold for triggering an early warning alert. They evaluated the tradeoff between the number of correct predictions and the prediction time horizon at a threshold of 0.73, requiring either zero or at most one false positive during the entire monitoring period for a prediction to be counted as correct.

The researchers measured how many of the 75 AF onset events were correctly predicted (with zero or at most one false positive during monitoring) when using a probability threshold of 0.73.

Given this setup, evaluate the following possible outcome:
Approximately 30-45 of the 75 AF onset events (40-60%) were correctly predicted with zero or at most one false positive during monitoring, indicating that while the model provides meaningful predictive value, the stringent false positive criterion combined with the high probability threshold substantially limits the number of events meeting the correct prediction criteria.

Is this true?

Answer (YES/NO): NO